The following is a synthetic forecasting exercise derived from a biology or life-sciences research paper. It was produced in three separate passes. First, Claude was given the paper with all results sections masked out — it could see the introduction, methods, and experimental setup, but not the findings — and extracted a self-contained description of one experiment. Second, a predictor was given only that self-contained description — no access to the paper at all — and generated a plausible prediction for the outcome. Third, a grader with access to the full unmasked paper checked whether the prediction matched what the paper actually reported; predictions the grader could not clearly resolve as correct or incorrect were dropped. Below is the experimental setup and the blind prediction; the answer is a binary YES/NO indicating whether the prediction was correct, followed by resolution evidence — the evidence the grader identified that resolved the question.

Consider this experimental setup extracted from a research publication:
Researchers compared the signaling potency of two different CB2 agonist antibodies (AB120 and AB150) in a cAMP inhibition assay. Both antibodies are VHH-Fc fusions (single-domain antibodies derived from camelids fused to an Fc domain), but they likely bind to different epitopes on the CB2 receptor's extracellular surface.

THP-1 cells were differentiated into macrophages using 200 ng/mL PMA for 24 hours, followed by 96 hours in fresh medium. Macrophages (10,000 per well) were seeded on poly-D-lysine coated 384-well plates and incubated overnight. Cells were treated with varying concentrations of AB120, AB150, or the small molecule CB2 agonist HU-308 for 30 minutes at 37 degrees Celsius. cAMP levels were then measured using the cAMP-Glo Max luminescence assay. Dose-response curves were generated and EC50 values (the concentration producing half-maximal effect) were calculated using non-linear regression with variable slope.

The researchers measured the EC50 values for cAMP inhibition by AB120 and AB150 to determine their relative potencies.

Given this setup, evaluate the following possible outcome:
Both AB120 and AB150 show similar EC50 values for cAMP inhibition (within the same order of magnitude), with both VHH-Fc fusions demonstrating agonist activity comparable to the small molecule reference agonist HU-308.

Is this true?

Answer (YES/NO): YES